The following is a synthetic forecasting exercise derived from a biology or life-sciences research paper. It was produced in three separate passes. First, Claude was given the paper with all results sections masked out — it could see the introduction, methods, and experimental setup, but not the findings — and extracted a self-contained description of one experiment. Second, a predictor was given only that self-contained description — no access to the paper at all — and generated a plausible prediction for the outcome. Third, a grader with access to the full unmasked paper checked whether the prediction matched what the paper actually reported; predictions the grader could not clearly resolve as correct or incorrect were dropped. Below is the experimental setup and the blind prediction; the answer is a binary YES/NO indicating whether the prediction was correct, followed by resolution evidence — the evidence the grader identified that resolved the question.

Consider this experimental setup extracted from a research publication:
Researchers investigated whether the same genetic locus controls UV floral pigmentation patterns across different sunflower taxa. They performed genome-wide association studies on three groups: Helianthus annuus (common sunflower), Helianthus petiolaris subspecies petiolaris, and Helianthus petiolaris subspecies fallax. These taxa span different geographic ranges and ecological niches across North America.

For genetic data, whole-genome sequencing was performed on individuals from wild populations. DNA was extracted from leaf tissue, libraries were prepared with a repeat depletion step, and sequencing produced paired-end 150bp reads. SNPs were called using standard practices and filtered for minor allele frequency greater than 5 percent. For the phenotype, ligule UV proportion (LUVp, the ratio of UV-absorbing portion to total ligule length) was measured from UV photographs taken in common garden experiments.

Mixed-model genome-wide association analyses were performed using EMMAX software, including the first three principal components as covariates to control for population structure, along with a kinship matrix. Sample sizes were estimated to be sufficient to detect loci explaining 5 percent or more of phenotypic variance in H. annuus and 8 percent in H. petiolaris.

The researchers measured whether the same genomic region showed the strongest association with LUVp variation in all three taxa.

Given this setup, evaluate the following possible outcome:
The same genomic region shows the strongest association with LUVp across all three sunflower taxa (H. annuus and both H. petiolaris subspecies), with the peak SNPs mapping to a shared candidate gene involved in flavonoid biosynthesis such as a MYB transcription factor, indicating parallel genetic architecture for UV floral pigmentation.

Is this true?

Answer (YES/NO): NO